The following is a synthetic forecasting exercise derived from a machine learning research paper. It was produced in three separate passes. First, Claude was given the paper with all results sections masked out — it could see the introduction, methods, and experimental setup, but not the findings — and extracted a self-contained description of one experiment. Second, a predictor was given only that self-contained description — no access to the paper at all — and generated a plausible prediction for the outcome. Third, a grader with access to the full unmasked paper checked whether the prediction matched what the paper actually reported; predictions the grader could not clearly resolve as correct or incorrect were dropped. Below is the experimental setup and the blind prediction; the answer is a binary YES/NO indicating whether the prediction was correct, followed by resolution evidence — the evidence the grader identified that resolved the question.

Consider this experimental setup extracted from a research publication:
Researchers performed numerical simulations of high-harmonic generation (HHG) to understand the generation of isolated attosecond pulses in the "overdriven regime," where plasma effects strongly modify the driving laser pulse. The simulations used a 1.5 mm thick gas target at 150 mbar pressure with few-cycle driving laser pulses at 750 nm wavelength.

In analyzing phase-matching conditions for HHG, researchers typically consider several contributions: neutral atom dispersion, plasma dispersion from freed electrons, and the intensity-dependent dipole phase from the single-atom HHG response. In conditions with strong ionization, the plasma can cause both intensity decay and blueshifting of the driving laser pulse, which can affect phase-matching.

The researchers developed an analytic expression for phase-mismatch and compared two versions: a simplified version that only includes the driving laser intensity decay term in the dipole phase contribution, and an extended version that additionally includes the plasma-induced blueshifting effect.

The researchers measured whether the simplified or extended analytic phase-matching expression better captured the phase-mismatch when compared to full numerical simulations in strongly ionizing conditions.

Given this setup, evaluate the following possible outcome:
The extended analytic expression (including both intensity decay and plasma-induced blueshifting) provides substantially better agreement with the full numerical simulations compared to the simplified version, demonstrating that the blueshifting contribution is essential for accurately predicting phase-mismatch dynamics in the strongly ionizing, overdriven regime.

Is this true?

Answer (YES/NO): YES